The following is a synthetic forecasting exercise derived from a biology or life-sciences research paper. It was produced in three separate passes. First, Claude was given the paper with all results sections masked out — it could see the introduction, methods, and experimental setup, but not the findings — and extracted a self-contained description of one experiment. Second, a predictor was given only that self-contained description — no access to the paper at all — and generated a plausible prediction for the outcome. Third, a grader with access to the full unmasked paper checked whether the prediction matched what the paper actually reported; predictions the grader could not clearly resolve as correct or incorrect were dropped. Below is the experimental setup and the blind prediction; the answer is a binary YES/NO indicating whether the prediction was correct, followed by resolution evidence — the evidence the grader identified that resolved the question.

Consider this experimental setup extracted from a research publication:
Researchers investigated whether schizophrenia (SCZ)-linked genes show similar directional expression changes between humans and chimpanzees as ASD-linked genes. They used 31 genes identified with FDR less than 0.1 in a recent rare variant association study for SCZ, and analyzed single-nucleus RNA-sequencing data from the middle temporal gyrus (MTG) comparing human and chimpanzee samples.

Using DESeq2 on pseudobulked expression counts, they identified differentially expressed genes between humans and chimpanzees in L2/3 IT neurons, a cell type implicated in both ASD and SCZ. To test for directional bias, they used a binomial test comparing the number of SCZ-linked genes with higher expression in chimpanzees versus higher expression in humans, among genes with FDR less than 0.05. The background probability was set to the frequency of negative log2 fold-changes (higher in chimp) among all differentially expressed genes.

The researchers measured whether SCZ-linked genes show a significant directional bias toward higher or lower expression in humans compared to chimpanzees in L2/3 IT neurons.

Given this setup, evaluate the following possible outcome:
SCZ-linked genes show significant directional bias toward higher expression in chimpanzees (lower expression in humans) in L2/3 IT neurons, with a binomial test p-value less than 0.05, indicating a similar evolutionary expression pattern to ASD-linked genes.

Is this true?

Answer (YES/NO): NO